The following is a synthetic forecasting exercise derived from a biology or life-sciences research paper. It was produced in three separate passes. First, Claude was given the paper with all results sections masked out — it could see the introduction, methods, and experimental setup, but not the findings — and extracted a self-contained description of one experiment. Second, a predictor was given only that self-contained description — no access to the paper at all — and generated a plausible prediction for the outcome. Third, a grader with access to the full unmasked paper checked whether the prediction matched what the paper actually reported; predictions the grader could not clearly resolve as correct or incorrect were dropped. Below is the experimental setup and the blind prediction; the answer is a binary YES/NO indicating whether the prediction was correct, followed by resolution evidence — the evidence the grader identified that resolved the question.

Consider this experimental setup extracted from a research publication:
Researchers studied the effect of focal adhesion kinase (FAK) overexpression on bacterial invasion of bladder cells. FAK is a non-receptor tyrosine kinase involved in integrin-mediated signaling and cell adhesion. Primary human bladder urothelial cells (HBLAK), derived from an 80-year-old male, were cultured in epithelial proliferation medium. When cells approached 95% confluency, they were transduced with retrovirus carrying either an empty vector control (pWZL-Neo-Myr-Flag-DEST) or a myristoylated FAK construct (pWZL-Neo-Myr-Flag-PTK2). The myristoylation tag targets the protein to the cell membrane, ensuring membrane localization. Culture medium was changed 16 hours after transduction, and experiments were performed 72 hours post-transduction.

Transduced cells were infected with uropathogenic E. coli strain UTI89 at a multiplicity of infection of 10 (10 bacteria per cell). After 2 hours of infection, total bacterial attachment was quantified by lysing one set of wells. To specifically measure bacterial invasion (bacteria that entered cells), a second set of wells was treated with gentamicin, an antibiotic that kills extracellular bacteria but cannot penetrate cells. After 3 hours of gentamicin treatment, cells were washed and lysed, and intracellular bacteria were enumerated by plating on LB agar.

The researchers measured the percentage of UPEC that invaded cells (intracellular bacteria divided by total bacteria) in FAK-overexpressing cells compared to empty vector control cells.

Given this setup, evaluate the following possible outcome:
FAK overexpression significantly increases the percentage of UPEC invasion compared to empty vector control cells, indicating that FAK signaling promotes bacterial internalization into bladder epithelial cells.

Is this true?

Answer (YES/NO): YES